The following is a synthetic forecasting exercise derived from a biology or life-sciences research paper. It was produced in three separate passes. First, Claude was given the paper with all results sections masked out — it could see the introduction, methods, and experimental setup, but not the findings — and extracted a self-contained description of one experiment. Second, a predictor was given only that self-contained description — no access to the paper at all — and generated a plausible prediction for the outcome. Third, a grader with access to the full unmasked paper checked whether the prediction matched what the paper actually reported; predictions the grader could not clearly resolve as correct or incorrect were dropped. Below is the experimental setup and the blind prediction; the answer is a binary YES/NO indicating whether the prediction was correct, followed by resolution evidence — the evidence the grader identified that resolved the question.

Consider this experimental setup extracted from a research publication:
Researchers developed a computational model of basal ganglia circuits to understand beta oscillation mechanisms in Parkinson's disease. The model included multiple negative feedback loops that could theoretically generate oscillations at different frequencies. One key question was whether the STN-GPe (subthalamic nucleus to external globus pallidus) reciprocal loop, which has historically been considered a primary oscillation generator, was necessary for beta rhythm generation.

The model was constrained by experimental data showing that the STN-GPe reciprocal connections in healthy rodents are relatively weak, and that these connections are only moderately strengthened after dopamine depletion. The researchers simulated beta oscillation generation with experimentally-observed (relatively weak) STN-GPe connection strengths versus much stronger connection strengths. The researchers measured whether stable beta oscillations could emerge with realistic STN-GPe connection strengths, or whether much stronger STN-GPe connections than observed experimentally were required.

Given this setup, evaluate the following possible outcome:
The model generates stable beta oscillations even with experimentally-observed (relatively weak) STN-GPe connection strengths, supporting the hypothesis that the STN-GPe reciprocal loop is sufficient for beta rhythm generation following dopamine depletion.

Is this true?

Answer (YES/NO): NO